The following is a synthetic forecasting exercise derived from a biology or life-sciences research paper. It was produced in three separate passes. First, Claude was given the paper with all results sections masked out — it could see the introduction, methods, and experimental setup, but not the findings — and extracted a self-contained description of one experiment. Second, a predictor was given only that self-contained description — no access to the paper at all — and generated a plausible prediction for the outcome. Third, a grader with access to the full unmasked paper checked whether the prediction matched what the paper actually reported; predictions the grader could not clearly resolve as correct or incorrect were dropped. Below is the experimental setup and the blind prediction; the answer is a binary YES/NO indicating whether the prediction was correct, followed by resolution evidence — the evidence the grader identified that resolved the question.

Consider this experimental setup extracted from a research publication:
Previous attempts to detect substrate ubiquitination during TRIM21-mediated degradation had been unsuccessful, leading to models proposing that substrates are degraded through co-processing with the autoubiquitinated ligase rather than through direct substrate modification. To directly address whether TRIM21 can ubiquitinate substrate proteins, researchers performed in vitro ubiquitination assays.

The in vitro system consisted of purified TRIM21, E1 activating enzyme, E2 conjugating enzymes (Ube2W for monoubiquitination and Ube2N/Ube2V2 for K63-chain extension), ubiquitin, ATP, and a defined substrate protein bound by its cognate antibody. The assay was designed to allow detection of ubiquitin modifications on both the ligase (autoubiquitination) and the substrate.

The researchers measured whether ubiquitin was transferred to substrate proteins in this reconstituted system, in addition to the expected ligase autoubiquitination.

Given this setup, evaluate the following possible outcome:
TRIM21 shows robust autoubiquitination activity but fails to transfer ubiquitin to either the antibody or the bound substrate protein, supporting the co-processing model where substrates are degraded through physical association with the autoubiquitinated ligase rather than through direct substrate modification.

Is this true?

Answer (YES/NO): NO